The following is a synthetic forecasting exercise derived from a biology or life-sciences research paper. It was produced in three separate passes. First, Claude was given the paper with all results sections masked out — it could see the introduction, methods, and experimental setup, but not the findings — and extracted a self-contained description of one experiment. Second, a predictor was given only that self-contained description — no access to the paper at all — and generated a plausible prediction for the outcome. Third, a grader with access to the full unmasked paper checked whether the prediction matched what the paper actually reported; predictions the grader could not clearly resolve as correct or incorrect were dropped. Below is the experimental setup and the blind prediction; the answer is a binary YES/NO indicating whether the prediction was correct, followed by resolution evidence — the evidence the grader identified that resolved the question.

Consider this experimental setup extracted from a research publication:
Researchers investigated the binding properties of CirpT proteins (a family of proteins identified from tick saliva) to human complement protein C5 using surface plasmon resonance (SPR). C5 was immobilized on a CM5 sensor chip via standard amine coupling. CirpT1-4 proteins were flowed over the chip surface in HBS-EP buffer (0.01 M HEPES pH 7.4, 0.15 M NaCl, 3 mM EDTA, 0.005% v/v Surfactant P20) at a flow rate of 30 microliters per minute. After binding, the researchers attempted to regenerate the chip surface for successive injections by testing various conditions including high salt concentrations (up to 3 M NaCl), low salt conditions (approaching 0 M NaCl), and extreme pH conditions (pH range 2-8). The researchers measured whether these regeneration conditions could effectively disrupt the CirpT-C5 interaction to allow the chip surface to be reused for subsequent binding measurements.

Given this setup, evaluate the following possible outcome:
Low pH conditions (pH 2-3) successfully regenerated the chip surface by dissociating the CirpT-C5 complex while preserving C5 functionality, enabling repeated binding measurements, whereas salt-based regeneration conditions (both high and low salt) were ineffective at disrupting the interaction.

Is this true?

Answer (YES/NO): NO